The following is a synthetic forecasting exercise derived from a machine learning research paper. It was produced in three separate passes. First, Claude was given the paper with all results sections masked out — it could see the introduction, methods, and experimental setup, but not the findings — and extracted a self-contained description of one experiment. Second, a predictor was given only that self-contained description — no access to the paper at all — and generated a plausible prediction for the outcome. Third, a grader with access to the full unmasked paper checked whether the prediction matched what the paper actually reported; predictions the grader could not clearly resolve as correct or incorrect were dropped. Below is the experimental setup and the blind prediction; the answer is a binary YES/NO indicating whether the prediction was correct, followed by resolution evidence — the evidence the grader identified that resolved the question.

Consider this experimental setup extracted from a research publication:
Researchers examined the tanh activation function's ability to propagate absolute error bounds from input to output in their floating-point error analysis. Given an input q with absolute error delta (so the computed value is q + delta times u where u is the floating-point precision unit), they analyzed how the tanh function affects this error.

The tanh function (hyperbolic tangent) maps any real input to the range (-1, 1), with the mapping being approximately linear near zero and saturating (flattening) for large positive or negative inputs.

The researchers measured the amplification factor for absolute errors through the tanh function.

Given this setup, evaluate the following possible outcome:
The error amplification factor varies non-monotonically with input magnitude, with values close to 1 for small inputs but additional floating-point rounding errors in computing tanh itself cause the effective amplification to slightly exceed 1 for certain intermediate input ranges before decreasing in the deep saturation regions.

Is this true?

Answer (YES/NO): NO